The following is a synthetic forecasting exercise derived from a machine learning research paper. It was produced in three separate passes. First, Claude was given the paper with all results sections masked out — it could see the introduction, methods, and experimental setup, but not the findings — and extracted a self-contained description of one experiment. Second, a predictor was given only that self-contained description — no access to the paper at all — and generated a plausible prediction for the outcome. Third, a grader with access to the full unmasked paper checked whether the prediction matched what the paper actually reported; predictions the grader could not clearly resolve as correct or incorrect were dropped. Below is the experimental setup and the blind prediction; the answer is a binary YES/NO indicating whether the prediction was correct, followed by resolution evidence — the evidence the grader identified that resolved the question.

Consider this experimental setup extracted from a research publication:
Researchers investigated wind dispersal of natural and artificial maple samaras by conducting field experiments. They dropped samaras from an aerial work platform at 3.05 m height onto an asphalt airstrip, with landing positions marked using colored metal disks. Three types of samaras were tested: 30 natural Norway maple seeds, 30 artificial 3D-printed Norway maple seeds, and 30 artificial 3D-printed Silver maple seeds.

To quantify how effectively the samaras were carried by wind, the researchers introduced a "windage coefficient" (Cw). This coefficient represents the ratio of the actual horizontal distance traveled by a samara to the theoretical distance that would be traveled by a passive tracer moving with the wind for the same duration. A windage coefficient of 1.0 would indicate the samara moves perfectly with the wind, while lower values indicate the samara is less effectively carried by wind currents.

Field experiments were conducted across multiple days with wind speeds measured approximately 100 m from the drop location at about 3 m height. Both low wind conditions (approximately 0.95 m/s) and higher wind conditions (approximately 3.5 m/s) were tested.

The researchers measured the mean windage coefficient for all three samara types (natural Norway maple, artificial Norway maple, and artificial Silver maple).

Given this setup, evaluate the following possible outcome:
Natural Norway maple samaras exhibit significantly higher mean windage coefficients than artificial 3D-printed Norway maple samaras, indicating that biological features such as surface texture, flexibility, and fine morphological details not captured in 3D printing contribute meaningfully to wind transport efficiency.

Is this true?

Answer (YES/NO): NO